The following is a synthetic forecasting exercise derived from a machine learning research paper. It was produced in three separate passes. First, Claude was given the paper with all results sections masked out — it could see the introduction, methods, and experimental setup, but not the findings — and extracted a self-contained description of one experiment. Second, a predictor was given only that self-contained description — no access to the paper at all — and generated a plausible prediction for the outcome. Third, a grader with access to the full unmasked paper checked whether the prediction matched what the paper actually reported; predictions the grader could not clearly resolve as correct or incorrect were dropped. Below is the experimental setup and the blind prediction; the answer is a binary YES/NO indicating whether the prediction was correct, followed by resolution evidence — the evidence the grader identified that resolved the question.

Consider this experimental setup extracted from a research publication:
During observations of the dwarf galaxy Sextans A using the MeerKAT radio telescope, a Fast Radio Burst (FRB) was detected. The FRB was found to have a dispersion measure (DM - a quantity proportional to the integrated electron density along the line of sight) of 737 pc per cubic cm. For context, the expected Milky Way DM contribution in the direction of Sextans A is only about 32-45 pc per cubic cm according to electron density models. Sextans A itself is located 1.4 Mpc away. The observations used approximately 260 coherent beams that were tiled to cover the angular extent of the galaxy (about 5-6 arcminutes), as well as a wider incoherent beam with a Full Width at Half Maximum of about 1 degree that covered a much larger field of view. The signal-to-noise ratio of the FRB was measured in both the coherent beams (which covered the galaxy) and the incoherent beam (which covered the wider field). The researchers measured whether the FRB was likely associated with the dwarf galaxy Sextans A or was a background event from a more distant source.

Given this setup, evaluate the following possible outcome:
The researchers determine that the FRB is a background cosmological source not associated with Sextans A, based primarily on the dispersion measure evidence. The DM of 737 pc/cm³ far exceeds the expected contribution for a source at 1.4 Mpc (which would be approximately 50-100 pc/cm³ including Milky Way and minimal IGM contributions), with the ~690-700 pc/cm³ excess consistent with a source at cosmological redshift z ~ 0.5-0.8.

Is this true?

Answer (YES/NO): YES